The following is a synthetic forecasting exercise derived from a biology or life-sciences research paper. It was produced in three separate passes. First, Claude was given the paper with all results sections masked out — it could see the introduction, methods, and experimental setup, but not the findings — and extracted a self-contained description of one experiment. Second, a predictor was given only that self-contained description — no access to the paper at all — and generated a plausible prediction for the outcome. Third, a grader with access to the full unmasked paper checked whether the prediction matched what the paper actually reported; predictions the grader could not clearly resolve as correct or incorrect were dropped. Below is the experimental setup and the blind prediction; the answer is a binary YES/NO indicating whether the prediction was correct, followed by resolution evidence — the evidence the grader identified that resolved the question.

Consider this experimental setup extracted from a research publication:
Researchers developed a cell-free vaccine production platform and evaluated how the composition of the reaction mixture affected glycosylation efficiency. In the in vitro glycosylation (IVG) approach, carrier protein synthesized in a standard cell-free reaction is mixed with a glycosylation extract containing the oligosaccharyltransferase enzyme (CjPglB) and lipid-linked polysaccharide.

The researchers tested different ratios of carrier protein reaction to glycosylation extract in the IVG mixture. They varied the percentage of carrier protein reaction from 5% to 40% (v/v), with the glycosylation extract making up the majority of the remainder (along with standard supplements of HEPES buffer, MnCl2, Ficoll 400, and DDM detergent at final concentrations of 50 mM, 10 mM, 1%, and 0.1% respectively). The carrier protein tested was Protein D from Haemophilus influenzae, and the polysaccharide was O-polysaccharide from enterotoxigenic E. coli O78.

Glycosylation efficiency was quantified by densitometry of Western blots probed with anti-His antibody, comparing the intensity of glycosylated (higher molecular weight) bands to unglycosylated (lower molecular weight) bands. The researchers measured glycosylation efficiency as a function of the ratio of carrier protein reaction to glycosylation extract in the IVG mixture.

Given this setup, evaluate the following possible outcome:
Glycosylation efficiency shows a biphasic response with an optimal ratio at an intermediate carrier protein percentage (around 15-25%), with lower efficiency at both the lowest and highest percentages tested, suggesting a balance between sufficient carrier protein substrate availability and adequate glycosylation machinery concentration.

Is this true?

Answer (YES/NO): NO